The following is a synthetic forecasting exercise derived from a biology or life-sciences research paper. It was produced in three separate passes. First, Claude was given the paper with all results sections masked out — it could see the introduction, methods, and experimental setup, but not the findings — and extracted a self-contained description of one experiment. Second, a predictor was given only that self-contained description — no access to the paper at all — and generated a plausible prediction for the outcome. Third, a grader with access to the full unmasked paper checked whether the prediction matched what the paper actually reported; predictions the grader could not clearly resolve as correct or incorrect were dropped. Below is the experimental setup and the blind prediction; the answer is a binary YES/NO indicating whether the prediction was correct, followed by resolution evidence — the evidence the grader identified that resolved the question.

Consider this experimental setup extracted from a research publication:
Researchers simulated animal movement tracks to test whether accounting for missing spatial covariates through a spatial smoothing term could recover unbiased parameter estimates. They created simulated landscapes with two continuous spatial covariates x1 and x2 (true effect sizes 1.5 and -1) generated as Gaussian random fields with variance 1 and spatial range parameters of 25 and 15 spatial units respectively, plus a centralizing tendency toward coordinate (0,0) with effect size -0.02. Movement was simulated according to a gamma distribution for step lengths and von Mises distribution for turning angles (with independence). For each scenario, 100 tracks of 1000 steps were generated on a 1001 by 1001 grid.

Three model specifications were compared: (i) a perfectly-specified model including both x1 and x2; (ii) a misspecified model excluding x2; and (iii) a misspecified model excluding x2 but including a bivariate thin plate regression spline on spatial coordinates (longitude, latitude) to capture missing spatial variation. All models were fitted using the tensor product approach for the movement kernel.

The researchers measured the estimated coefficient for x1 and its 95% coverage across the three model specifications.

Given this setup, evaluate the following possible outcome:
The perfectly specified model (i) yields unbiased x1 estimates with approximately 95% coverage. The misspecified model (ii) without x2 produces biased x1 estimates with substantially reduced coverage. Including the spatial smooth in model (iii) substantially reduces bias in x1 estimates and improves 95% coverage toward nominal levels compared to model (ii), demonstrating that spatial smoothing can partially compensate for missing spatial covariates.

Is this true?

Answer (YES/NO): NO